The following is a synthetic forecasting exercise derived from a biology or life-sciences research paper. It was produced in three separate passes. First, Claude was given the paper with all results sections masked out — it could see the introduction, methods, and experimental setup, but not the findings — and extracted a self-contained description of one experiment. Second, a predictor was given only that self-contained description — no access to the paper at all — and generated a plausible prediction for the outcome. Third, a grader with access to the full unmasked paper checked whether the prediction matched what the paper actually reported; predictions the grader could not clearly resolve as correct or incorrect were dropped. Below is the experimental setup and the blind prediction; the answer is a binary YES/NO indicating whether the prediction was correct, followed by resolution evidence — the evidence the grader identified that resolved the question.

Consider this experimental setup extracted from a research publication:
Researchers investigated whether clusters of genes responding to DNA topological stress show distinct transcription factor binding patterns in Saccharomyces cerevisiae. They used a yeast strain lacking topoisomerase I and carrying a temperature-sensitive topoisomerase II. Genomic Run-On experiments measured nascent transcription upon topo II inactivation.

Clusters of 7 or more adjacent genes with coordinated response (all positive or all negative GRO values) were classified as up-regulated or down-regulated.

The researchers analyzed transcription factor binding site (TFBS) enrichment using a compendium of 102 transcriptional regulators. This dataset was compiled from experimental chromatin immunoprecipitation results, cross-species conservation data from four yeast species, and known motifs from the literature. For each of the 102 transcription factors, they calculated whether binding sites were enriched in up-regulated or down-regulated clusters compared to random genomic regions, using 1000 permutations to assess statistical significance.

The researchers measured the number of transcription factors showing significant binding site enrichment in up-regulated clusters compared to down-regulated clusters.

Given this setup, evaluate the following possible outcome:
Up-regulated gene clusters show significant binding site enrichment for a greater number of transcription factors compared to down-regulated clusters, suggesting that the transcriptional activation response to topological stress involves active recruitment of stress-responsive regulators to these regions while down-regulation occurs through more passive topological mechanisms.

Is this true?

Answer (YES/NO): YES